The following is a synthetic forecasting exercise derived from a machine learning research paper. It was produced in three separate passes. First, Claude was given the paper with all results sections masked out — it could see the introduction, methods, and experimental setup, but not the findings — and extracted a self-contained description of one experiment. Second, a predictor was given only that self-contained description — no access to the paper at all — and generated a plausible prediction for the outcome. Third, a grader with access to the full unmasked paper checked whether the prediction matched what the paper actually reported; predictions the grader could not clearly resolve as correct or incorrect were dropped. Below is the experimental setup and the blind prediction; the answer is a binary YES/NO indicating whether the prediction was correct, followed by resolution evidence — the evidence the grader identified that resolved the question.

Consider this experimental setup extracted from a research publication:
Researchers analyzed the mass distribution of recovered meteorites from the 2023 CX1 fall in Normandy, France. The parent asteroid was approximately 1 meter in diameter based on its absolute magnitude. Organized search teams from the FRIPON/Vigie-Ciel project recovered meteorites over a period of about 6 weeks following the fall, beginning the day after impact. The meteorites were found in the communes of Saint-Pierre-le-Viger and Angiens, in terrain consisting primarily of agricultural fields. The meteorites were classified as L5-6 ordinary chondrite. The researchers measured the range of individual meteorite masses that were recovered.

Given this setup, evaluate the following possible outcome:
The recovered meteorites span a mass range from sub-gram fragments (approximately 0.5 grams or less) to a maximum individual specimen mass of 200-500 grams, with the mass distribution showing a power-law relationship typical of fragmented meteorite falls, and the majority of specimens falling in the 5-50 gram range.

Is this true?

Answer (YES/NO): NO